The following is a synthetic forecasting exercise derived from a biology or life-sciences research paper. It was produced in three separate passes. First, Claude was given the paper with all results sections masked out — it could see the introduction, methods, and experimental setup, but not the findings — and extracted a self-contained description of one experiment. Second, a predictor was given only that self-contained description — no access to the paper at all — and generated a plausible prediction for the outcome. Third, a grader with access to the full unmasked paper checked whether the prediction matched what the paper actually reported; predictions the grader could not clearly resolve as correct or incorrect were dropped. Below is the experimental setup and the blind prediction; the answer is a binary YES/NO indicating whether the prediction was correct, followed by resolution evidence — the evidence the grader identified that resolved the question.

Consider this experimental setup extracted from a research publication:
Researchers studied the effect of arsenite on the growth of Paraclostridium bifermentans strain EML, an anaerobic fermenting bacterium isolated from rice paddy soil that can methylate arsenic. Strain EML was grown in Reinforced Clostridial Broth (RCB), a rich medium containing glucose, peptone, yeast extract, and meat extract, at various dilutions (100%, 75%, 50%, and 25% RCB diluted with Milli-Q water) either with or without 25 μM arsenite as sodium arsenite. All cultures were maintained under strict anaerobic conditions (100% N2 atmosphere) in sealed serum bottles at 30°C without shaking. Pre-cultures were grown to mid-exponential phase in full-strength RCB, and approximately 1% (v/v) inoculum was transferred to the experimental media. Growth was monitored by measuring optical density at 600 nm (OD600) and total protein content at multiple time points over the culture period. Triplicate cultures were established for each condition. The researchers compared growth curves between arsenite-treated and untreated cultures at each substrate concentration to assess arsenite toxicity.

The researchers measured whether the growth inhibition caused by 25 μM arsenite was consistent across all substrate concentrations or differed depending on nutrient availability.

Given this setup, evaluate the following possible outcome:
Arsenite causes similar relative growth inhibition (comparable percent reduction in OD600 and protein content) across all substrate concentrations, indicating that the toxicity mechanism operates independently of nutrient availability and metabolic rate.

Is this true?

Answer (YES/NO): NO